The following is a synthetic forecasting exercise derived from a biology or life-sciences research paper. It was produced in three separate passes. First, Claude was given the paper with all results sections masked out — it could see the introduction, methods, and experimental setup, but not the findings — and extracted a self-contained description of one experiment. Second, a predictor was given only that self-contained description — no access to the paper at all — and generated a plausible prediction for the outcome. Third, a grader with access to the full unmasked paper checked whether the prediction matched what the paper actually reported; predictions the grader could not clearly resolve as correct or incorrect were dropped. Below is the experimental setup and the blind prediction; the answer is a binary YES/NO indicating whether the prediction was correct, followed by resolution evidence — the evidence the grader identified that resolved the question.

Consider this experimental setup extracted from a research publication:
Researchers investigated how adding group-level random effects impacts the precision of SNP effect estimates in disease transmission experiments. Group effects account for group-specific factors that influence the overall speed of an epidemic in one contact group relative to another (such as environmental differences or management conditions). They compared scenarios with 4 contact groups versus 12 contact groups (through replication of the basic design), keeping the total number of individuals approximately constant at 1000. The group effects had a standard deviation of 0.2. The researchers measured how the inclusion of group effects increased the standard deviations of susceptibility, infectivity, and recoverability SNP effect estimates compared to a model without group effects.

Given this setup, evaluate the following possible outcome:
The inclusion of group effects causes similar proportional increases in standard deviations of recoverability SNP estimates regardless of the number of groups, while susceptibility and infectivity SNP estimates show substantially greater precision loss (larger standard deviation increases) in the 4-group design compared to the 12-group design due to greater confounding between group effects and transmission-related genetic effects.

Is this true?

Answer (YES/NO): NO